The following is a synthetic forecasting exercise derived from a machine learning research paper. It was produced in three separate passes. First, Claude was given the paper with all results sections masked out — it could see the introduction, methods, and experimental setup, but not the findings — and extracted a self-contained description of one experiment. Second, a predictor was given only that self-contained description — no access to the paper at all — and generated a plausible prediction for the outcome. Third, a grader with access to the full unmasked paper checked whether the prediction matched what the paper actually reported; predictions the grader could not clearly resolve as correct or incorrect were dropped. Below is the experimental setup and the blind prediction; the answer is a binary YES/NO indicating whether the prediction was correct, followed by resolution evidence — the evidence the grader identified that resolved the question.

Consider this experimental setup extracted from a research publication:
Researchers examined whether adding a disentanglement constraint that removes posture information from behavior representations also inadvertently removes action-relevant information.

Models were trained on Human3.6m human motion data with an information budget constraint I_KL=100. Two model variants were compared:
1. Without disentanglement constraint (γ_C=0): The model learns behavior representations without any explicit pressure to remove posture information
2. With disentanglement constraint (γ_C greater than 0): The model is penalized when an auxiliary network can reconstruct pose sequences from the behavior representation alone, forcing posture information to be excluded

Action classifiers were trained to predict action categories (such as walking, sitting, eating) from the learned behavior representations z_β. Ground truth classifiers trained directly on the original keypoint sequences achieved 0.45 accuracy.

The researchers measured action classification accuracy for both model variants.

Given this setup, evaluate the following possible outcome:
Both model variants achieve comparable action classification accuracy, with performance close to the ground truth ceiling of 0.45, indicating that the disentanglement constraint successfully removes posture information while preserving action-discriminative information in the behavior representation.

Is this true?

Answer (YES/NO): YES